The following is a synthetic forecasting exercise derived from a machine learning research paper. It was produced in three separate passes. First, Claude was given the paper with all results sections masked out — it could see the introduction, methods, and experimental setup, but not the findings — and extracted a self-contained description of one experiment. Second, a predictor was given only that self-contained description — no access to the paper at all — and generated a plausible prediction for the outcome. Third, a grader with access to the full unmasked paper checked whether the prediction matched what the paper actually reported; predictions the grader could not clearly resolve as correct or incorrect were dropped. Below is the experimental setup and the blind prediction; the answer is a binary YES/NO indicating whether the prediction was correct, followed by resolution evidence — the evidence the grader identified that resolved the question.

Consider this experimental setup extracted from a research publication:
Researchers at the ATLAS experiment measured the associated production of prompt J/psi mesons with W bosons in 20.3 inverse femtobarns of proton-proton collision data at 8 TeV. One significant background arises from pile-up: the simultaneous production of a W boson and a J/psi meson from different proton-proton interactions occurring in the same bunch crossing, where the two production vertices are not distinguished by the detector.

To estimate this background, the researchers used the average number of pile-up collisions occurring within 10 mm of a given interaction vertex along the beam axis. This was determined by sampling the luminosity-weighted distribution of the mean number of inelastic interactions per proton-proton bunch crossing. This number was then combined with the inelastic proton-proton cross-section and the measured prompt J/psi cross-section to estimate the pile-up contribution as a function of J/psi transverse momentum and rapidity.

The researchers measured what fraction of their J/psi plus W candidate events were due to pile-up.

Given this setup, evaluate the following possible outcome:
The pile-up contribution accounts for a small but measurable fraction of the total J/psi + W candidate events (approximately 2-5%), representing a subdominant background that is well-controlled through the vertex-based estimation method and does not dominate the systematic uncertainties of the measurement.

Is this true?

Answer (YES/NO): NO